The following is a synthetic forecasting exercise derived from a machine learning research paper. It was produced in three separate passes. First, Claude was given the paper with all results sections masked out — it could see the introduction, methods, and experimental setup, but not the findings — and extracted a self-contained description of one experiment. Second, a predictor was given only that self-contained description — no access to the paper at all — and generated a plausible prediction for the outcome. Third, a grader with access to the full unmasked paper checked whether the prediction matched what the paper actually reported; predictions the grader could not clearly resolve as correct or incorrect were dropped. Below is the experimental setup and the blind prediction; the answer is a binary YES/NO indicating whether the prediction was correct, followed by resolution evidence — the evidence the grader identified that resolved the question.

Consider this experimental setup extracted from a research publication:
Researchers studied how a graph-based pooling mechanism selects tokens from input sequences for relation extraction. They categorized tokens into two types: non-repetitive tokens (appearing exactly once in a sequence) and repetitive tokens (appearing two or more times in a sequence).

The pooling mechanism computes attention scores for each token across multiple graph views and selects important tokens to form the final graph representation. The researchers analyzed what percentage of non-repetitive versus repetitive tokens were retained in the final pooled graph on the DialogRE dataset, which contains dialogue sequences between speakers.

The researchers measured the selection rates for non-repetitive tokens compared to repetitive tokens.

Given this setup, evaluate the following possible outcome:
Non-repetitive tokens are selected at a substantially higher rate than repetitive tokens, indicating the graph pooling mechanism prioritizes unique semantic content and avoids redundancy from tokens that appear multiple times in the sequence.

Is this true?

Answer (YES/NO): YES